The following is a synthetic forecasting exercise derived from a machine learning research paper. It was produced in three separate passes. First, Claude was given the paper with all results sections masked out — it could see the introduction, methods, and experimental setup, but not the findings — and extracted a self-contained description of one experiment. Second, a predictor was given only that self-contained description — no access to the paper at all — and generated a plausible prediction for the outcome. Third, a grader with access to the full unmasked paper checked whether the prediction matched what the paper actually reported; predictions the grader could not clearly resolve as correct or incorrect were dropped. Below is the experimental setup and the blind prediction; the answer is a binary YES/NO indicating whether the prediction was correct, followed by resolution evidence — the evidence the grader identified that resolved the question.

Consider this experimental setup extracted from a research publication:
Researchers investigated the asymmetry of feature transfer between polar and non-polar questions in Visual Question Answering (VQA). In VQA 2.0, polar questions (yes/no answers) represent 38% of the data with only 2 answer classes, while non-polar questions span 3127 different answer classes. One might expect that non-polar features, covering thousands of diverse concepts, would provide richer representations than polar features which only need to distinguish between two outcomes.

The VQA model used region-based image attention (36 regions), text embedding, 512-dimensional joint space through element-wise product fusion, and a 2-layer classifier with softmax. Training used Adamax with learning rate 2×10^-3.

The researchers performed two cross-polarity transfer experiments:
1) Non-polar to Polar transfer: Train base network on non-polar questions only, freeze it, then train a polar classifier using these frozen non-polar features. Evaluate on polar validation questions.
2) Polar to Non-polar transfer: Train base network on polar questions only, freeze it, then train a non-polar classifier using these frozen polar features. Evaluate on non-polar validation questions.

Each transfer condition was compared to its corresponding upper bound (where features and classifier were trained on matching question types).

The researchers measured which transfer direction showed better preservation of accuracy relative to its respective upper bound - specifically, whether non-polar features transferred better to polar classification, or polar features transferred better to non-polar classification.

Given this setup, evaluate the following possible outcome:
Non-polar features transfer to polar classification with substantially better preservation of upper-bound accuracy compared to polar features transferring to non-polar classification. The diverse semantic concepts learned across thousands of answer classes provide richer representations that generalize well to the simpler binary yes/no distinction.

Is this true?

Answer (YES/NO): YES